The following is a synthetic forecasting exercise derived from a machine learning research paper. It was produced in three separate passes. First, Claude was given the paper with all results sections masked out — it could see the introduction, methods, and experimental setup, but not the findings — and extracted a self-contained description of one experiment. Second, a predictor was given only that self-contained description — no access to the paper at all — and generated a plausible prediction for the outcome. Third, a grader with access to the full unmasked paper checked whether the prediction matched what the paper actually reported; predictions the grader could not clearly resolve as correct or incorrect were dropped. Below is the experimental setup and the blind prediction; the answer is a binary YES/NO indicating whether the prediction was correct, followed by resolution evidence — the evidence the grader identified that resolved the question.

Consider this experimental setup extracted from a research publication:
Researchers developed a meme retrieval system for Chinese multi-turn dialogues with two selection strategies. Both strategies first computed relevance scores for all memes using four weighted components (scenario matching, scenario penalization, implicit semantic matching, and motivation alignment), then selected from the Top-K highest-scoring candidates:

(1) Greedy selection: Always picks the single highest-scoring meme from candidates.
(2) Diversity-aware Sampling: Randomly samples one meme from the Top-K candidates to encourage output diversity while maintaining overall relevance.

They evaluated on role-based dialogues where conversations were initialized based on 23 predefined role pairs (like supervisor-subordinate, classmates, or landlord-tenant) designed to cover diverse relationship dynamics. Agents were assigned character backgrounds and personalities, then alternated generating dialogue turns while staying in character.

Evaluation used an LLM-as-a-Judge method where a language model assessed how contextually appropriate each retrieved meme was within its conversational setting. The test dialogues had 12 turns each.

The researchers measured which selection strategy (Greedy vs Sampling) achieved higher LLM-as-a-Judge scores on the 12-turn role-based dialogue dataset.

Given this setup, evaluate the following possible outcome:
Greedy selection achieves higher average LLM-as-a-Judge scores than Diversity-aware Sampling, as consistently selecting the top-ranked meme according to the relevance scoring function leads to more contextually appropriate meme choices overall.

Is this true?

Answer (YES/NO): YES